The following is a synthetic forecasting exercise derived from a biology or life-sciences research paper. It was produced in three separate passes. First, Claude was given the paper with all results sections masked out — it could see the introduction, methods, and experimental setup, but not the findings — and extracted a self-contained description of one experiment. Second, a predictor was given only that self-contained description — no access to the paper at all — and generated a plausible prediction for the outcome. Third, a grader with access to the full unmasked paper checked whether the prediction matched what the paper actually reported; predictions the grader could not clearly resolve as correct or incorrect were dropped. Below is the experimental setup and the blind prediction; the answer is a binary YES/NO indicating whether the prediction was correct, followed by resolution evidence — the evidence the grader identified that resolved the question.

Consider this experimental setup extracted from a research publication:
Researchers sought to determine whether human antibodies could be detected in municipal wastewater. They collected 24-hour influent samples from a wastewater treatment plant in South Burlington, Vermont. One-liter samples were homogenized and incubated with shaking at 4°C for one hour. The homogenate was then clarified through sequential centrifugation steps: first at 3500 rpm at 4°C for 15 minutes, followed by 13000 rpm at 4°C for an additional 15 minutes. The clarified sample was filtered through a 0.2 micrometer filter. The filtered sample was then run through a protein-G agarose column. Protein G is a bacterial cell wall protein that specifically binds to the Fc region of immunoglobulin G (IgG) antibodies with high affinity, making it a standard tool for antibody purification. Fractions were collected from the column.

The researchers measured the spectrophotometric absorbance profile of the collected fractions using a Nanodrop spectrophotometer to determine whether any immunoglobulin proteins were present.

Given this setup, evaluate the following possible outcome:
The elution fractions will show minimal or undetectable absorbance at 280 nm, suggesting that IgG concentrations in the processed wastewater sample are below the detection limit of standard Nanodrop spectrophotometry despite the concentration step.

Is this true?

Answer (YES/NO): NO